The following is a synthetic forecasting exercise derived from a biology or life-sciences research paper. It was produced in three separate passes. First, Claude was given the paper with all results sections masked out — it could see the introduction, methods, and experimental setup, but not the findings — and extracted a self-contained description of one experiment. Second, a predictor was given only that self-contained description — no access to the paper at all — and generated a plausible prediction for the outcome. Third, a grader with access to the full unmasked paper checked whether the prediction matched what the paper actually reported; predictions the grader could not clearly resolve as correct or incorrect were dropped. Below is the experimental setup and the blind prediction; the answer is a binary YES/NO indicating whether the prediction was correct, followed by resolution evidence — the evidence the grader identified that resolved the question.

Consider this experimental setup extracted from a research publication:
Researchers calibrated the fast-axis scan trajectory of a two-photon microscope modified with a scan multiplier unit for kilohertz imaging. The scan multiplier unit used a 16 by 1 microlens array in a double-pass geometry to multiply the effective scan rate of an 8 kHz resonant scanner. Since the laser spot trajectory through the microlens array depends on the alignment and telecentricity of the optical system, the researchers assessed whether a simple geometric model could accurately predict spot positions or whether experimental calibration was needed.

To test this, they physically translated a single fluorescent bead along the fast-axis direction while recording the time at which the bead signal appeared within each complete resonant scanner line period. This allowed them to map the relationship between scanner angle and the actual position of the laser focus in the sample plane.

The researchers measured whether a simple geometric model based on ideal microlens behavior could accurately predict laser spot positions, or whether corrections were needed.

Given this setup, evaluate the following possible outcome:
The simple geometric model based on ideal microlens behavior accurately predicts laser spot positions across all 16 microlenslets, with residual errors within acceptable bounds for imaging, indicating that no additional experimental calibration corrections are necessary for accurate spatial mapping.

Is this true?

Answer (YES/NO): NO